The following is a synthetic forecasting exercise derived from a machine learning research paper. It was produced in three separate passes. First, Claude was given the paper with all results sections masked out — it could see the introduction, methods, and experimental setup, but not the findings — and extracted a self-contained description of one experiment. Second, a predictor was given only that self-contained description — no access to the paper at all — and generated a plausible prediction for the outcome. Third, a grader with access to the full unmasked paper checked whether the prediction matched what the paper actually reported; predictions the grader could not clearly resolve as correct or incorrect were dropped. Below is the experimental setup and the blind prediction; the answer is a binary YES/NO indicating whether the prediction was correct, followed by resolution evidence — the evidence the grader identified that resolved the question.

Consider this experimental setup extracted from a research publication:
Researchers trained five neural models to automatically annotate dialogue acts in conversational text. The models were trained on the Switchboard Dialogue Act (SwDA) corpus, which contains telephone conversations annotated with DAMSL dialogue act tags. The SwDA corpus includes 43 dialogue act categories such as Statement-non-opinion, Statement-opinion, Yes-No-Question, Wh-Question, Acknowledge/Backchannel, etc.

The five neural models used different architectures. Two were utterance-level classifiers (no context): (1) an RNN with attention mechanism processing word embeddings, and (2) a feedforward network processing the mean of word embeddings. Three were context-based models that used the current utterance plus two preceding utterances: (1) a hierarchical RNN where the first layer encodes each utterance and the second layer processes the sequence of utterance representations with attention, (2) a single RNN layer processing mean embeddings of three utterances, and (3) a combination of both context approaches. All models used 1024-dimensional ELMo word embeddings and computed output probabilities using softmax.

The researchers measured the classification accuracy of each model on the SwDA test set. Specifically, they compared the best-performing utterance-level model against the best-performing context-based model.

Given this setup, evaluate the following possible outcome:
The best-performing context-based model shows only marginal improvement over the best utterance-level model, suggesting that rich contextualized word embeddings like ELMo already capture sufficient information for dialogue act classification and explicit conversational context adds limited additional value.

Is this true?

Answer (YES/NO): YES